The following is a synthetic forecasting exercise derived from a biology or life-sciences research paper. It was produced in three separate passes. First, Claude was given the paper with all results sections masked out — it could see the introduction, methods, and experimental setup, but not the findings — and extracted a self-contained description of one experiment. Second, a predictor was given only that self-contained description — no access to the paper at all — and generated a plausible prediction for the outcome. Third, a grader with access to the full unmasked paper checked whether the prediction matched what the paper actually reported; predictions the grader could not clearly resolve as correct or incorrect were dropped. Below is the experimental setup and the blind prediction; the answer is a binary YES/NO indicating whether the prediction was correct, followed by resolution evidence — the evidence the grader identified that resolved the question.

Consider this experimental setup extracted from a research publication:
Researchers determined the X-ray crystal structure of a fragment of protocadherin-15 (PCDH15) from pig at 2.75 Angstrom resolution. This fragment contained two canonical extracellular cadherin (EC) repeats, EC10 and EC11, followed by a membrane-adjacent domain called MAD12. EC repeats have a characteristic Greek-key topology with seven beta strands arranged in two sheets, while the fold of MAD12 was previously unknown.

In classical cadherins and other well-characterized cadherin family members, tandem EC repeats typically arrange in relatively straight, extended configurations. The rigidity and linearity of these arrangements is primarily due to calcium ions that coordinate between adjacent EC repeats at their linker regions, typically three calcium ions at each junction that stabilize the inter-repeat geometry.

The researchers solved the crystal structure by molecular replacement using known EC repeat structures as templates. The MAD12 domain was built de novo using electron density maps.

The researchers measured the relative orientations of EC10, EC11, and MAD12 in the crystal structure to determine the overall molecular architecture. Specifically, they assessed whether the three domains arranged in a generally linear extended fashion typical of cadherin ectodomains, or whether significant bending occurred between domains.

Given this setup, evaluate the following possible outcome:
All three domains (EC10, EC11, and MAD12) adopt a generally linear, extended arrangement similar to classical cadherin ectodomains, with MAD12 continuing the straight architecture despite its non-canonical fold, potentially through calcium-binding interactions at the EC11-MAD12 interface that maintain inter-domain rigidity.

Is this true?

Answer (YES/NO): NO